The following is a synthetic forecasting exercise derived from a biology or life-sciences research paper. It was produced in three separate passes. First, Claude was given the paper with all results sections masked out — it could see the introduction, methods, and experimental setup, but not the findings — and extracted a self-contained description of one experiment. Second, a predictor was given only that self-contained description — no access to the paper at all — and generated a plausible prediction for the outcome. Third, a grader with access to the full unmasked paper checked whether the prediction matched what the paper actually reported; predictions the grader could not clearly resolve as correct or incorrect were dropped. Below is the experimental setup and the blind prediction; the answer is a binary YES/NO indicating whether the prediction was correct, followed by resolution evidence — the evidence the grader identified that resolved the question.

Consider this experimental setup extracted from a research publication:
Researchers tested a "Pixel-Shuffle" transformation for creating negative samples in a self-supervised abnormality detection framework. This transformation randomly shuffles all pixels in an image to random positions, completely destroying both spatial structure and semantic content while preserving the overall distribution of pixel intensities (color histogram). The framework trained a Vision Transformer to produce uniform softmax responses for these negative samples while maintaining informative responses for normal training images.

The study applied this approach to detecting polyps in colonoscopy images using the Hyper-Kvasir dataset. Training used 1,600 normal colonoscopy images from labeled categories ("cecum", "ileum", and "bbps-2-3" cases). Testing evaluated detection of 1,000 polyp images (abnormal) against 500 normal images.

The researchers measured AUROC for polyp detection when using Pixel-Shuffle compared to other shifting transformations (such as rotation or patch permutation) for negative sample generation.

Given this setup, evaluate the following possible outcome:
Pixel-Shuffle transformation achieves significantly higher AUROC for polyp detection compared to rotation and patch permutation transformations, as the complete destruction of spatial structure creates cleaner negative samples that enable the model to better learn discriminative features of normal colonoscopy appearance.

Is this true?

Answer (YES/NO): NO